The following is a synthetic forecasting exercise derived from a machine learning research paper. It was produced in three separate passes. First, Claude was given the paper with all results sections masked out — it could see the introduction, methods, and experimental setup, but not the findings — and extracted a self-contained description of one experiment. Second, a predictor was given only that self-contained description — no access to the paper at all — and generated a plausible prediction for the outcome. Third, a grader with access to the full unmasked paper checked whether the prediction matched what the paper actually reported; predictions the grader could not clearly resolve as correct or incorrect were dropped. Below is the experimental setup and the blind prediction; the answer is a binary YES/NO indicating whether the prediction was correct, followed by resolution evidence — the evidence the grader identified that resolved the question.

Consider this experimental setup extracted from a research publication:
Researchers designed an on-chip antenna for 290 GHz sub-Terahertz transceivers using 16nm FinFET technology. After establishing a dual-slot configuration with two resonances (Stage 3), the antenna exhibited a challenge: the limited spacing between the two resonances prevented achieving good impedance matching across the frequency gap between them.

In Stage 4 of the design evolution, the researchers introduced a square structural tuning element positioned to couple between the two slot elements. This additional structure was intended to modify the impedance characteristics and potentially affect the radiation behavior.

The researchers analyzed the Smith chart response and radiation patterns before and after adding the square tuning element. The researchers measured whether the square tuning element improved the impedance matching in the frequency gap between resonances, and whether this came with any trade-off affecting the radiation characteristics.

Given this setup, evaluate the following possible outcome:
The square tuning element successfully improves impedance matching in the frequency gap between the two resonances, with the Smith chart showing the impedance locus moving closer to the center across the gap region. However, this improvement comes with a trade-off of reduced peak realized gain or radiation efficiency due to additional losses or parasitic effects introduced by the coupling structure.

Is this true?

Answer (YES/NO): NO